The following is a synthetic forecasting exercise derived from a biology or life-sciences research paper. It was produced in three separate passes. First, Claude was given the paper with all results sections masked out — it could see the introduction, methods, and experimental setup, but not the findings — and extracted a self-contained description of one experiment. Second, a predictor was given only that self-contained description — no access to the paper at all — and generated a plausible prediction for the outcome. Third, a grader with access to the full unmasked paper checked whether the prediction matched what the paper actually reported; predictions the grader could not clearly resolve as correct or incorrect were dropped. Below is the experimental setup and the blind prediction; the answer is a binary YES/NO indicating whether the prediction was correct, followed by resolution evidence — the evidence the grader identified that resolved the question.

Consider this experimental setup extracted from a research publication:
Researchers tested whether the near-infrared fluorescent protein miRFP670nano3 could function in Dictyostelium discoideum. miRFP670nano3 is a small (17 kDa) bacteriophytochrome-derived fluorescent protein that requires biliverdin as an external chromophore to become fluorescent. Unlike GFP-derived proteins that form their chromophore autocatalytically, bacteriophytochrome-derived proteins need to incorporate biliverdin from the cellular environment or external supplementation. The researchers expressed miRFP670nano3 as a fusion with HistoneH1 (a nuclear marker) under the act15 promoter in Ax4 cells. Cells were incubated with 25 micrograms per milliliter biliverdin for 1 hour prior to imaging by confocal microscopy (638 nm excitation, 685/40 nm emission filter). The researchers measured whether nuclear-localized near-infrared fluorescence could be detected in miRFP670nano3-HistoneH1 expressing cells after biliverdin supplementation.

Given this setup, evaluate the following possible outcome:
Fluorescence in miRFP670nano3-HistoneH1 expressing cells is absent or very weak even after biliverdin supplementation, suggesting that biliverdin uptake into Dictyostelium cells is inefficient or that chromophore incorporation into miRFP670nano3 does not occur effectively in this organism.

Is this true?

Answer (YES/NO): NO